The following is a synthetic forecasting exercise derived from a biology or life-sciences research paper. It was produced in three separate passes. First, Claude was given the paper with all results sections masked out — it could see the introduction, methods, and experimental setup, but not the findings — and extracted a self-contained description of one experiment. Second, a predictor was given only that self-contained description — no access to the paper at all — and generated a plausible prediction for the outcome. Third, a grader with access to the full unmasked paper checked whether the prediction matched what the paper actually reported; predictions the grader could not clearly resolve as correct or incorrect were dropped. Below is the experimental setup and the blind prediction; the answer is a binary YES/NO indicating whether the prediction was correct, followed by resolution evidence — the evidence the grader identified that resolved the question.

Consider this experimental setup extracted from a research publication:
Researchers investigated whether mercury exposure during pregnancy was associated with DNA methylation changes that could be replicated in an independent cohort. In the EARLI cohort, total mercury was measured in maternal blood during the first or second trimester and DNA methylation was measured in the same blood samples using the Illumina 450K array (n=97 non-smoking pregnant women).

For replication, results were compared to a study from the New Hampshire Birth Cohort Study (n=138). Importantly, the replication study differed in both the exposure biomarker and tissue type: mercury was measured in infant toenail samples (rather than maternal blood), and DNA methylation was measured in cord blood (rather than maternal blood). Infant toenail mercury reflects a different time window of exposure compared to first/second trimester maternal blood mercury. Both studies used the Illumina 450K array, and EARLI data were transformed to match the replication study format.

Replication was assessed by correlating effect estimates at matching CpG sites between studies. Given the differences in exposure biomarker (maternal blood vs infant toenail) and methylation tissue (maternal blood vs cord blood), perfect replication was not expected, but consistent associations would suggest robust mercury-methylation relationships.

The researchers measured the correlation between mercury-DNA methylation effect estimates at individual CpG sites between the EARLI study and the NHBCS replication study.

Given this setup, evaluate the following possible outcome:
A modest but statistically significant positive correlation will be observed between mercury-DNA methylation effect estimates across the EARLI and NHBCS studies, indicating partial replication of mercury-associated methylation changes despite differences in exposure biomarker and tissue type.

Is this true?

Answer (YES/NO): NO